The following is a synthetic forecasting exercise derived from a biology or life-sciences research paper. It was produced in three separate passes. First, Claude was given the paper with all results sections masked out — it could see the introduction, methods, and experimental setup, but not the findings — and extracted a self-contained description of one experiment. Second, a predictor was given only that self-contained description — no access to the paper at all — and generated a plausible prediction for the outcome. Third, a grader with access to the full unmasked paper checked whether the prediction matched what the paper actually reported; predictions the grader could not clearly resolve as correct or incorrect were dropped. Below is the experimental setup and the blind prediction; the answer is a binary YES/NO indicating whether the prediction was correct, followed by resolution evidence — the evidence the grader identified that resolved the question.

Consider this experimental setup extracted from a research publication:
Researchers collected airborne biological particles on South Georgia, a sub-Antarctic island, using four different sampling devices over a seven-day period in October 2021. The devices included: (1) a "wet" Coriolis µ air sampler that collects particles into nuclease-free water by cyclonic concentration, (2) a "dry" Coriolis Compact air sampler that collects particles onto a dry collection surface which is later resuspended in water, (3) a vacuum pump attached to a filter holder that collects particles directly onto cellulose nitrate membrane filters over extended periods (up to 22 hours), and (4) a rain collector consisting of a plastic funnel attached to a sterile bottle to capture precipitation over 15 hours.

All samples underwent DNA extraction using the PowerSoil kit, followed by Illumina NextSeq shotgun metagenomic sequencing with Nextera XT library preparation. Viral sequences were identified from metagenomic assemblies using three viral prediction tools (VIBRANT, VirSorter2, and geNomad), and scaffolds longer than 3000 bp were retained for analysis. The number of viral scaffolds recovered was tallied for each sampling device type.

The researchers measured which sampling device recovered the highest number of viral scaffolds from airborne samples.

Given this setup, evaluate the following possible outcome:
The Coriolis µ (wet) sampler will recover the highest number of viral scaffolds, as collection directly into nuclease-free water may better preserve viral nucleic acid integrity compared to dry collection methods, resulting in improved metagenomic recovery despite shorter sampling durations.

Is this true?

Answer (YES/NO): YES